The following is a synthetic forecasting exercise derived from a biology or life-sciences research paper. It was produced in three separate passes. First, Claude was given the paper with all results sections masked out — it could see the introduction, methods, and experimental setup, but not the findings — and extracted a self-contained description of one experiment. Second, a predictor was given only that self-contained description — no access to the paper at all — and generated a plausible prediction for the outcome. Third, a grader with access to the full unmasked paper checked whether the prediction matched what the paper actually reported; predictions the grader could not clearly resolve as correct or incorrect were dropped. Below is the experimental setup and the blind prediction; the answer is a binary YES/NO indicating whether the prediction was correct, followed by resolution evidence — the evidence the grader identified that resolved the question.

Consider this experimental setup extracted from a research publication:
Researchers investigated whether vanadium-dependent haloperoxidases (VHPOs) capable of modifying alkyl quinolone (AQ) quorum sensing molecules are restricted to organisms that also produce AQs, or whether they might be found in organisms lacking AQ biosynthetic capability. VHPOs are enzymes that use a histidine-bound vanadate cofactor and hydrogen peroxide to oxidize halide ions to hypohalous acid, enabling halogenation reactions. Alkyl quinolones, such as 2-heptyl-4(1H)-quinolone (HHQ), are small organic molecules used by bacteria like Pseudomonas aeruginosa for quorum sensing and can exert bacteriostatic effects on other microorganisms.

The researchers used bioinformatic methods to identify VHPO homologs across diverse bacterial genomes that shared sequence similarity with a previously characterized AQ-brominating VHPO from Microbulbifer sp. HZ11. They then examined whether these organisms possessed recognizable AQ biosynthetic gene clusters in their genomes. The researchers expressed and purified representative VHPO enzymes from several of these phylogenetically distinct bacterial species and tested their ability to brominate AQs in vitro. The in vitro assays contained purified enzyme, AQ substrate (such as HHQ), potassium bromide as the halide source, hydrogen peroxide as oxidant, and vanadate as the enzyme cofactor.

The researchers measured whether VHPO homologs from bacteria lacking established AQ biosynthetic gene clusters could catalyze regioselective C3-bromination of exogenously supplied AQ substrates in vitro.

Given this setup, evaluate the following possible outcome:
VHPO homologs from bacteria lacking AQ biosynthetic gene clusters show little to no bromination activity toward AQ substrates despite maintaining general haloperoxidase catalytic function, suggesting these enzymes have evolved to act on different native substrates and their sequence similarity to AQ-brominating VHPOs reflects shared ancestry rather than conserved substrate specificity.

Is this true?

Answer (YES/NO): NO